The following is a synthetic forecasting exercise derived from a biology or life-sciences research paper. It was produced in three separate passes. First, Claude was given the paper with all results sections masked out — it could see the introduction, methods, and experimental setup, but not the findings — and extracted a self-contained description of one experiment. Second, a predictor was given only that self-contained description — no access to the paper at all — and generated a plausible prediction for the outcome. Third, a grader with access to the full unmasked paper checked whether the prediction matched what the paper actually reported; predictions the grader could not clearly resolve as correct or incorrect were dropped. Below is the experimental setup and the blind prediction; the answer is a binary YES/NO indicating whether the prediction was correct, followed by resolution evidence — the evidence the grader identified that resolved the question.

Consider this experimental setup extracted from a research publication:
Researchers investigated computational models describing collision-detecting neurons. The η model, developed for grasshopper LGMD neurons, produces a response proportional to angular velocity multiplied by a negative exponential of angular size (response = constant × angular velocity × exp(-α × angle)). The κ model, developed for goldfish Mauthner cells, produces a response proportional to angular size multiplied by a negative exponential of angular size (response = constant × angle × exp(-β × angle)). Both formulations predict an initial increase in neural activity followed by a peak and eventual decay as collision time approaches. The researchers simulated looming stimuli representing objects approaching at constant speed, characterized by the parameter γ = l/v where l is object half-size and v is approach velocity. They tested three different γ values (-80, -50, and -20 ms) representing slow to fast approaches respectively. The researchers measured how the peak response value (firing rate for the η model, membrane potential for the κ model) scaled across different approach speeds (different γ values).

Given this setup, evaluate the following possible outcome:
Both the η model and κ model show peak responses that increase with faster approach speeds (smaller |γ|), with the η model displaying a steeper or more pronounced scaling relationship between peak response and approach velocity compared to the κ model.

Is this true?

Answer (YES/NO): NO